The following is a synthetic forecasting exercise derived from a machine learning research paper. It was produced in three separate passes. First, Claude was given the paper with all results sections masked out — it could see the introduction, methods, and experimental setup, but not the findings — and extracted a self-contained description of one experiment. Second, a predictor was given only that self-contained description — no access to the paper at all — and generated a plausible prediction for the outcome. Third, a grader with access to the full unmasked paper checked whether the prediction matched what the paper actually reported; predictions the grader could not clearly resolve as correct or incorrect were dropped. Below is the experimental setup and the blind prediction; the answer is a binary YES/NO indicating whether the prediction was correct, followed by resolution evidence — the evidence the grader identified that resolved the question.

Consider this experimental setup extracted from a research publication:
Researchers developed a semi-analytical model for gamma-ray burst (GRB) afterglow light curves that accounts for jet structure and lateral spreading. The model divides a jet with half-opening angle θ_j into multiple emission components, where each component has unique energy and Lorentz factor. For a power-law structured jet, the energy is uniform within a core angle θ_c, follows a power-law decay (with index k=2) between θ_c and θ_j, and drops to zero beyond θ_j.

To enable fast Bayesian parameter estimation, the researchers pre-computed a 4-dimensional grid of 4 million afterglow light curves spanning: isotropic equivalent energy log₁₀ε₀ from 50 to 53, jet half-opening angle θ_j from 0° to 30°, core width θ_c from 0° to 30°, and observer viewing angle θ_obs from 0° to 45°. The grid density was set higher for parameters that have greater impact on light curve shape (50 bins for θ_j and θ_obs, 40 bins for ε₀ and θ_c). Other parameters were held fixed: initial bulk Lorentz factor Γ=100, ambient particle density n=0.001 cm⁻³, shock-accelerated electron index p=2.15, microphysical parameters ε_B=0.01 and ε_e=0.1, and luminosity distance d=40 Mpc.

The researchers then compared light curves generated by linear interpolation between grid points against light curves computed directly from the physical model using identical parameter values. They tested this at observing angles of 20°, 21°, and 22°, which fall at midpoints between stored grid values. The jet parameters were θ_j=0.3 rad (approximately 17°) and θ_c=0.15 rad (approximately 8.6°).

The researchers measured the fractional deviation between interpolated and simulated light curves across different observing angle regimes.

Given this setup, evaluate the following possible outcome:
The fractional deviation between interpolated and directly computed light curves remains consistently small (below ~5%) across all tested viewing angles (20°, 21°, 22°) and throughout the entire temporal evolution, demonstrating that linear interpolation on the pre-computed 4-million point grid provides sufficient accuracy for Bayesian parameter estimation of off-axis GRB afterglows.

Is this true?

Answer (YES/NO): NO